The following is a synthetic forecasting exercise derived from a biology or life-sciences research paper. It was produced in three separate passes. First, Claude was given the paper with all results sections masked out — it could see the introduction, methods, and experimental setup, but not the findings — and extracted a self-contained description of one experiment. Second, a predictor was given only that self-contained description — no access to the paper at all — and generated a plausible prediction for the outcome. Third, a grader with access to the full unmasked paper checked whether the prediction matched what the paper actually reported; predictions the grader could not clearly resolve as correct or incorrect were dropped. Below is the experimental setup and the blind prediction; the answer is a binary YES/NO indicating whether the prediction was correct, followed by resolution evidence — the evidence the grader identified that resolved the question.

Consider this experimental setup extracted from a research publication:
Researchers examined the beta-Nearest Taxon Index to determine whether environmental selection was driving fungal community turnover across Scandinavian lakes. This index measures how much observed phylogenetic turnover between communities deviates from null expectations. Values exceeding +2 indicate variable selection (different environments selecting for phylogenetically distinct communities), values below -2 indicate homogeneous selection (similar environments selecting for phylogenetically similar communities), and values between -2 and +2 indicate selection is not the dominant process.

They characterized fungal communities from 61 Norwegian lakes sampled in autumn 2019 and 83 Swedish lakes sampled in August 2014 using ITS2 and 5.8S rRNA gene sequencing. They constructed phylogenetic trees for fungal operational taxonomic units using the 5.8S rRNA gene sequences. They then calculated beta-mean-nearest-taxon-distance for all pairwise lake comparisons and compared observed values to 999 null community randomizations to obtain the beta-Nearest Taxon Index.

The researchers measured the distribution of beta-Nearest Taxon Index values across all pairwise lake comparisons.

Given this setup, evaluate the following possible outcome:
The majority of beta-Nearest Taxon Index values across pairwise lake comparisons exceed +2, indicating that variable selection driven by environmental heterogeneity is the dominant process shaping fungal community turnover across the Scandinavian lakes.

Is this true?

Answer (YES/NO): NO